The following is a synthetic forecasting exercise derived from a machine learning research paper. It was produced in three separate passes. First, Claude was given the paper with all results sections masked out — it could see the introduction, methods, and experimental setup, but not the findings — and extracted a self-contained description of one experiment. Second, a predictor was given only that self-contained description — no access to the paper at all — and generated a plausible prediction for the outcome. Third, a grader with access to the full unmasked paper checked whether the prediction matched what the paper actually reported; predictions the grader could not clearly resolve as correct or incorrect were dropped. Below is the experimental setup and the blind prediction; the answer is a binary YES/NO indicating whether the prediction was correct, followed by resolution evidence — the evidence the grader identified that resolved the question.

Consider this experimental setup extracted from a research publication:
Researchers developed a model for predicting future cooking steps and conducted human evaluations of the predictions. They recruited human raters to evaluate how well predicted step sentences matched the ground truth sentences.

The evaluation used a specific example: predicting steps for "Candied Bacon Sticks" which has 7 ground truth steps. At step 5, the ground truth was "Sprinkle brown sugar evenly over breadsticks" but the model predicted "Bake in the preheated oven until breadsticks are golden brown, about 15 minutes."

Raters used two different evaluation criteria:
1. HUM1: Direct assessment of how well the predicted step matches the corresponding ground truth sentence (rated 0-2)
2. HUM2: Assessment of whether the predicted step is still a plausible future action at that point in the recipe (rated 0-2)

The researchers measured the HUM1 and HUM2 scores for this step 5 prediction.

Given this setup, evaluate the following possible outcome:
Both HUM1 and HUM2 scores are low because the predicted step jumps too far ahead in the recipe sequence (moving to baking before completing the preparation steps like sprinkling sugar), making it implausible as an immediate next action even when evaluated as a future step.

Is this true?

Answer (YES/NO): NO